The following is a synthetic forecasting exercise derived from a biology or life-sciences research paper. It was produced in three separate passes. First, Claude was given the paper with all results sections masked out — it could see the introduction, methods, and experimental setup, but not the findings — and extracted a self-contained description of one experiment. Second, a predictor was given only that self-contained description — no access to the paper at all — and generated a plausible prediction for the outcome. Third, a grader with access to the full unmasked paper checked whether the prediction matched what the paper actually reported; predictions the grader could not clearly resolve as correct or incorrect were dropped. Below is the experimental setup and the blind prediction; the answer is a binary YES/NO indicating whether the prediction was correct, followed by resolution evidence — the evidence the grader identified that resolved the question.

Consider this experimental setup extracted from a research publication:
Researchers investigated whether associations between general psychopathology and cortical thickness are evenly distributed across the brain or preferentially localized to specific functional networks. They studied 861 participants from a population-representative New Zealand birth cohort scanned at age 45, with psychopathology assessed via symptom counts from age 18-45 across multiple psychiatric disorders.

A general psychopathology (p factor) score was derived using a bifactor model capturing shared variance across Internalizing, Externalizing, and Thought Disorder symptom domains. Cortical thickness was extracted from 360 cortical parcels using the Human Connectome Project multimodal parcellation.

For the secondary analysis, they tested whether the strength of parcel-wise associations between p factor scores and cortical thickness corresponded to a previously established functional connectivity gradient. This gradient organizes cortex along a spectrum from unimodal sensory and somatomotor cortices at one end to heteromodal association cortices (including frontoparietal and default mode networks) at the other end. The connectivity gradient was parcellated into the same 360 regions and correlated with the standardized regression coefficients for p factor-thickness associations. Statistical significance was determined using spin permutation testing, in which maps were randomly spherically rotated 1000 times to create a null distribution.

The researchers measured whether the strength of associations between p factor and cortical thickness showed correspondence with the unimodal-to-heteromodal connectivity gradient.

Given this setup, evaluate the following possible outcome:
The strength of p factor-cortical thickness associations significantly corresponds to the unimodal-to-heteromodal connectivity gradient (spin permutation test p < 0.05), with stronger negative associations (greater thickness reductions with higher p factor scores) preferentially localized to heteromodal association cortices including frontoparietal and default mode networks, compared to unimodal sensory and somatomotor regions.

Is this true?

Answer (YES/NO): YES